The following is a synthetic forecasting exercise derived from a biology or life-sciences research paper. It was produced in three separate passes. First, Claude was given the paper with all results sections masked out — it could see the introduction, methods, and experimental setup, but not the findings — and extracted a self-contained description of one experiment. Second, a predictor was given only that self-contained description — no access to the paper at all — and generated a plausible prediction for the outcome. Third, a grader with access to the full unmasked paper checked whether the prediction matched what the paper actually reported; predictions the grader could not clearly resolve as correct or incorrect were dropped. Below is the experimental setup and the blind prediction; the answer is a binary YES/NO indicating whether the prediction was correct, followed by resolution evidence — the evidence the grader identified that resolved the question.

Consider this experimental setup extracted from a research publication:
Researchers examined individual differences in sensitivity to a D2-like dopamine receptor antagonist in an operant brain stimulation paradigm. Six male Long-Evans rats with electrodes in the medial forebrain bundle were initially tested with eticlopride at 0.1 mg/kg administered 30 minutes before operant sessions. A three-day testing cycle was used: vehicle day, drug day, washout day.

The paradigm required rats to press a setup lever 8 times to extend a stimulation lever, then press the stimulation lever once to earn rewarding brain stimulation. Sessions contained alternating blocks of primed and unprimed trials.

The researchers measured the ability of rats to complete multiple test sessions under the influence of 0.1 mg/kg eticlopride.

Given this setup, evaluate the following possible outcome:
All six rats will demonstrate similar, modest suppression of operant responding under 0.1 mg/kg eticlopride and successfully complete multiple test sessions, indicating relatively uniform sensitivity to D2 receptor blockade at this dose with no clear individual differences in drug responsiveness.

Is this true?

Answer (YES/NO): NO